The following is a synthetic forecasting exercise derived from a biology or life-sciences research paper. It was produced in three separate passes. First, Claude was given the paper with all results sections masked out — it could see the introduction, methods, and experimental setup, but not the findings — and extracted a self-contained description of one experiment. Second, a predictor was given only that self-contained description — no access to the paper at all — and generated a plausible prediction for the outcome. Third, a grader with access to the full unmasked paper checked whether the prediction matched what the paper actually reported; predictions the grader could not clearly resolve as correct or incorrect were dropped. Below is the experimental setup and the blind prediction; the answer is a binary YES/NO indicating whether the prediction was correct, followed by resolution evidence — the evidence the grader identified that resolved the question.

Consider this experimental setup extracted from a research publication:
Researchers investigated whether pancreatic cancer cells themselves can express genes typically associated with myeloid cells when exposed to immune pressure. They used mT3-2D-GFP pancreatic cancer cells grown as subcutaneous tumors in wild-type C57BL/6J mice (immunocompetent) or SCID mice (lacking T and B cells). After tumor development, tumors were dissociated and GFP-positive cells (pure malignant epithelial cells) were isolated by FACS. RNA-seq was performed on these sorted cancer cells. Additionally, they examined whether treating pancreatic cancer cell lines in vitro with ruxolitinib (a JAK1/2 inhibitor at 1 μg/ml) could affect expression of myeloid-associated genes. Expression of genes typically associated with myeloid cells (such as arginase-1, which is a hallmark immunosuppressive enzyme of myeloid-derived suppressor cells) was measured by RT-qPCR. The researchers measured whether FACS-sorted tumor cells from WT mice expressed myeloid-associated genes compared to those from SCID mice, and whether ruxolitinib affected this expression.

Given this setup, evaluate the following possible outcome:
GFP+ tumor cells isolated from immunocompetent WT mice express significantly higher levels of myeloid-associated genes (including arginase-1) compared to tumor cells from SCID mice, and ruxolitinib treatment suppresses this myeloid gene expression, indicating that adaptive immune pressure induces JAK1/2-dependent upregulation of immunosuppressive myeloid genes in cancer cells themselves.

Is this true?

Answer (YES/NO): YES